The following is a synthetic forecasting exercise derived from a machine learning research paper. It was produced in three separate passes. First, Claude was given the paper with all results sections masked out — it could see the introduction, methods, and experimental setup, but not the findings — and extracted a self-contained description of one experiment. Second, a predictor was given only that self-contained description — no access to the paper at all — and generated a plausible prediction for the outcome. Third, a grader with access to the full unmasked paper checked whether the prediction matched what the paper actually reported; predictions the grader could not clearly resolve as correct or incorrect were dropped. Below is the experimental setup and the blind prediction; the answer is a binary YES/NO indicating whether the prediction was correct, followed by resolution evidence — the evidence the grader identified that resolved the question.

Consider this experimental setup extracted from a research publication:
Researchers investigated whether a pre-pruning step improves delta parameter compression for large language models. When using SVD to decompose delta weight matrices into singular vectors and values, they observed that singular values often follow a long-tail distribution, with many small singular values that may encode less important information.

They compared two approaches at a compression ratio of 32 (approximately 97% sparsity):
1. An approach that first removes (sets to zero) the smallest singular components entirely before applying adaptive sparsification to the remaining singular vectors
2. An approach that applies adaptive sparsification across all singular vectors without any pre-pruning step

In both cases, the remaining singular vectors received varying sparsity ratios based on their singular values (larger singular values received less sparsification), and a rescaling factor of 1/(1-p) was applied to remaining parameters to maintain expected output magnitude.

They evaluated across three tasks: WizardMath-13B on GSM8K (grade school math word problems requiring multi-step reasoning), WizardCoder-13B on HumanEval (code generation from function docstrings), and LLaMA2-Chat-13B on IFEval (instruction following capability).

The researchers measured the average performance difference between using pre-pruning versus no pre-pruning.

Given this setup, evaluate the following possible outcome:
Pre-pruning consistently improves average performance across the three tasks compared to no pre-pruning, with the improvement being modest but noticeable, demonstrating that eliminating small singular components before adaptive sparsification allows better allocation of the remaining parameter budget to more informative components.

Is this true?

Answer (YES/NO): YES